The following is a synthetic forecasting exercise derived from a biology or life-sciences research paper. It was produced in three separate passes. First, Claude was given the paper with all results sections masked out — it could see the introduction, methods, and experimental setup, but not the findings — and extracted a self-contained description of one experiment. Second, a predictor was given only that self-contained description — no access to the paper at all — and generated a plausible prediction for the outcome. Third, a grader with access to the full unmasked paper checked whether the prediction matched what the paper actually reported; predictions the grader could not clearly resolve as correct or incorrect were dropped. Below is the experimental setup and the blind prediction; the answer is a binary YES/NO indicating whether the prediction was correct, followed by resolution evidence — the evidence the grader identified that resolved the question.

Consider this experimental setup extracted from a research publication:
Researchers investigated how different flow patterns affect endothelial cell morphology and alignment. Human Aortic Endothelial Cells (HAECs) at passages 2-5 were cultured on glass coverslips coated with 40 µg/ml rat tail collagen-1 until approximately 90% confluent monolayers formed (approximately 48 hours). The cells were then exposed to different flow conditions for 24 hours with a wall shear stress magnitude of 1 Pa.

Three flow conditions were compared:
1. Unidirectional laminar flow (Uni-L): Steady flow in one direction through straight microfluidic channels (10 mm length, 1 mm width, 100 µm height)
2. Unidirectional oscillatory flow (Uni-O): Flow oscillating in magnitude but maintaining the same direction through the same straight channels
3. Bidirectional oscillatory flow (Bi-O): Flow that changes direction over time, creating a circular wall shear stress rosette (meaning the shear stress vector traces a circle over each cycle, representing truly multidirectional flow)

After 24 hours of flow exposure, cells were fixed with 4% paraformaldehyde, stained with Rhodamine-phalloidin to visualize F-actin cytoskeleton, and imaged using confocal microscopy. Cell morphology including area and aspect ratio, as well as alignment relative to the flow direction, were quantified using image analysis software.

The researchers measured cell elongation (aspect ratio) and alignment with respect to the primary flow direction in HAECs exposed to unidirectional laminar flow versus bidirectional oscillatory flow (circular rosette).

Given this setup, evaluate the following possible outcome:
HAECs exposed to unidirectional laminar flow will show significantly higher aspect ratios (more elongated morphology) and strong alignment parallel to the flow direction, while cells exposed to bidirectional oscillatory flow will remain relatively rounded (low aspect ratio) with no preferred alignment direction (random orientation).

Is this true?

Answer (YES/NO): YES